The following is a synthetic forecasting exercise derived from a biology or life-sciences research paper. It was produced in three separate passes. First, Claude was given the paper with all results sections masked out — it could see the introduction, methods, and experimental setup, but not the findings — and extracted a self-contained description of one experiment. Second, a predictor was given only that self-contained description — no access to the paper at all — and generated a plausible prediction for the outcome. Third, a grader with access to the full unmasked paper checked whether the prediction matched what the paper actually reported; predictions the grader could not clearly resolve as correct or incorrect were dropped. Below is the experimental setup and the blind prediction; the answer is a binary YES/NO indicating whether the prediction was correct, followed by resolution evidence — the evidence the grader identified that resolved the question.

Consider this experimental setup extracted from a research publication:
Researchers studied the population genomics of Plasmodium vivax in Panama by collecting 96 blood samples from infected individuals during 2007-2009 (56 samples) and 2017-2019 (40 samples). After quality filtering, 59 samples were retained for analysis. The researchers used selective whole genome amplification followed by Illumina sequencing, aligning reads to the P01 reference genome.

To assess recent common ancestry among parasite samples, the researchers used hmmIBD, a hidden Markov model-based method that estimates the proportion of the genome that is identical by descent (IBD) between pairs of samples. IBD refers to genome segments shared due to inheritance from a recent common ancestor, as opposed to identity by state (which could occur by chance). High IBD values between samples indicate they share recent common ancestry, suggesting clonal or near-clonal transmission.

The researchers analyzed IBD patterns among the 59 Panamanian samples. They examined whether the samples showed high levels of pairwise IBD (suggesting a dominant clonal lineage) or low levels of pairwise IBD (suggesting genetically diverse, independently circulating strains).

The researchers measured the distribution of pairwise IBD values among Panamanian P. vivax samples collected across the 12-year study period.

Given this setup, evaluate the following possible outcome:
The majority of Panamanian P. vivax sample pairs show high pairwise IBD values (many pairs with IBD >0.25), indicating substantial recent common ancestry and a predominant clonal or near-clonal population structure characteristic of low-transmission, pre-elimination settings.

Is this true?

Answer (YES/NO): YES